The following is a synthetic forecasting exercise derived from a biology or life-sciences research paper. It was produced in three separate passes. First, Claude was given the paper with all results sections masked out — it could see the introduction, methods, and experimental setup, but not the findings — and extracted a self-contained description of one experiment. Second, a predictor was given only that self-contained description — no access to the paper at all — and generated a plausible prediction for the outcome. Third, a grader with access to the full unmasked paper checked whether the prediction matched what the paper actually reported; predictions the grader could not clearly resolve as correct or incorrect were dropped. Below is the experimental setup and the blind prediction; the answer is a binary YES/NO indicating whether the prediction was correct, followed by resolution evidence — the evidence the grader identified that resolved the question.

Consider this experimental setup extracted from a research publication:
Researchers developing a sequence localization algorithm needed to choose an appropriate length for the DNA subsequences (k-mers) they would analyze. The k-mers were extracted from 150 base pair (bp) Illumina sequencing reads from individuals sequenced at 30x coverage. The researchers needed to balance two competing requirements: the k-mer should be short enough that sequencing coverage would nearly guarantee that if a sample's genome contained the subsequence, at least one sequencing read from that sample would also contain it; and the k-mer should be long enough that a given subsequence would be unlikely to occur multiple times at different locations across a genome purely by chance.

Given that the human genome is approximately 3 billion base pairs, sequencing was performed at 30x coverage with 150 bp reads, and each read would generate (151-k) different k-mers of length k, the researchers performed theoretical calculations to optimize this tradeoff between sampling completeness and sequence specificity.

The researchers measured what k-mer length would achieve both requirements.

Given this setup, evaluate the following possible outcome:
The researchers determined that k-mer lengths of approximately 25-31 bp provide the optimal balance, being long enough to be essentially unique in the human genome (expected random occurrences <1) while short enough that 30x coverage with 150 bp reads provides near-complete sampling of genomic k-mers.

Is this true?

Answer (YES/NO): NO